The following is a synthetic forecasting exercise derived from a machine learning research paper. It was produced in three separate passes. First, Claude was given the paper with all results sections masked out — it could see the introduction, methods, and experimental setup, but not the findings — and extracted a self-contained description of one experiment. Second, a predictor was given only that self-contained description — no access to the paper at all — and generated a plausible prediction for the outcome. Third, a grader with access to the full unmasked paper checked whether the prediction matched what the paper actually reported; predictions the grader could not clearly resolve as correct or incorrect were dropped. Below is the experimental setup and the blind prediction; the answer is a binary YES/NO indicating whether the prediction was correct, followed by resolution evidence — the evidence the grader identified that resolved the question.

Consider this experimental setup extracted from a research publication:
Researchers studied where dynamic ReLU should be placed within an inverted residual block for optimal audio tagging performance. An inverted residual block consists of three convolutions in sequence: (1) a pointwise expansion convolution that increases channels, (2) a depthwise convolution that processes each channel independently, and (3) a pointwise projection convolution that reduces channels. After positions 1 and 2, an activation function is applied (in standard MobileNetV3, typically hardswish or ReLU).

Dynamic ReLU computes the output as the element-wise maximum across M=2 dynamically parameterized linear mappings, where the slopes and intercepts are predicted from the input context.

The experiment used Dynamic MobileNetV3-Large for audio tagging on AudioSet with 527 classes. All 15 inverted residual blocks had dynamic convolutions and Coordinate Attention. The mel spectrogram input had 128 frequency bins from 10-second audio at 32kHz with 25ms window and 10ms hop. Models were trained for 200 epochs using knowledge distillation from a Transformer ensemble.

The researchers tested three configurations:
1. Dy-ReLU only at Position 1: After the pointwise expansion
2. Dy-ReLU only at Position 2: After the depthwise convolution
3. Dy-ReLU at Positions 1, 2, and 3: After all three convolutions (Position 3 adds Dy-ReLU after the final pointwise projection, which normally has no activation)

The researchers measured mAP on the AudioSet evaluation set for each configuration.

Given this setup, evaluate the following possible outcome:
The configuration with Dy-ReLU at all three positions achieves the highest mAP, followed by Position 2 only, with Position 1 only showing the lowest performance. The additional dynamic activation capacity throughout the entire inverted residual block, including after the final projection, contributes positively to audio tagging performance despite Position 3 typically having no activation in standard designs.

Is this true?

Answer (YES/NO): NO